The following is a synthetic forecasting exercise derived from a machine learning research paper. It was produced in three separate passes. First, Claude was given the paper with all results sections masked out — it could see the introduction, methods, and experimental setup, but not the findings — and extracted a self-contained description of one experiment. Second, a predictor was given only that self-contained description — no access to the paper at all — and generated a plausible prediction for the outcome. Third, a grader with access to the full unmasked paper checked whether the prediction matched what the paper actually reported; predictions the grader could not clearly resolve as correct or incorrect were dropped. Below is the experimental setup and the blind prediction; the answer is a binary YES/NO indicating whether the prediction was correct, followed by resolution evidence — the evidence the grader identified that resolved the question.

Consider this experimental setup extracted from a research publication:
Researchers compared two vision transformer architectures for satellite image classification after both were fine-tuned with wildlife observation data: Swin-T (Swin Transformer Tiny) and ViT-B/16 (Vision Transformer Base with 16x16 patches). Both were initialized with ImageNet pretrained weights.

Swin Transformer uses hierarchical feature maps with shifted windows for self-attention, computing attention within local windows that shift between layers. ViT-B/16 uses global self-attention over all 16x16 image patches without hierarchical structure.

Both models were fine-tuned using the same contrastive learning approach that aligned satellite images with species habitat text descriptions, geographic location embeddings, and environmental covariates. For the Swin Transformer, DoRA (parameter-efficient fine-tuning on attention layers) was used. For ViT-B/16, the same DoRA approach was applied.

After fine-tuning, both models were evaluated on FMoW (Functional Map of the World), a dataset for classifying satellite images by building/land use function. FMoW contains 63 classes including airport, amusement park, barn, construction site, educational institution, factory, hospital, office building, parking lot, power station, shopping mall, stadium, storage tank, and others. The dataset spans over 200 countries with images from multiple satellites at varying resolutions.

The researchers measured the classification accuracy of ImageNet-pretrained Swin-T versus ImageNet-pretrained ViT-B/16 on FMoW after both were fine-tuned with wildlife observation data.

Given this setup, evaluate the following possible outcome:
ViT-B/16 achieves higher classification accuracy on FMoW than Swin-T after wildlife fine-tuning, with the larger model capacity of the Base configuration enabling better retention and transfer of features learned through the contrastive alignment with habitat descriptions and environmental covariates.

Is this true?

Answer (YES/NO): YES